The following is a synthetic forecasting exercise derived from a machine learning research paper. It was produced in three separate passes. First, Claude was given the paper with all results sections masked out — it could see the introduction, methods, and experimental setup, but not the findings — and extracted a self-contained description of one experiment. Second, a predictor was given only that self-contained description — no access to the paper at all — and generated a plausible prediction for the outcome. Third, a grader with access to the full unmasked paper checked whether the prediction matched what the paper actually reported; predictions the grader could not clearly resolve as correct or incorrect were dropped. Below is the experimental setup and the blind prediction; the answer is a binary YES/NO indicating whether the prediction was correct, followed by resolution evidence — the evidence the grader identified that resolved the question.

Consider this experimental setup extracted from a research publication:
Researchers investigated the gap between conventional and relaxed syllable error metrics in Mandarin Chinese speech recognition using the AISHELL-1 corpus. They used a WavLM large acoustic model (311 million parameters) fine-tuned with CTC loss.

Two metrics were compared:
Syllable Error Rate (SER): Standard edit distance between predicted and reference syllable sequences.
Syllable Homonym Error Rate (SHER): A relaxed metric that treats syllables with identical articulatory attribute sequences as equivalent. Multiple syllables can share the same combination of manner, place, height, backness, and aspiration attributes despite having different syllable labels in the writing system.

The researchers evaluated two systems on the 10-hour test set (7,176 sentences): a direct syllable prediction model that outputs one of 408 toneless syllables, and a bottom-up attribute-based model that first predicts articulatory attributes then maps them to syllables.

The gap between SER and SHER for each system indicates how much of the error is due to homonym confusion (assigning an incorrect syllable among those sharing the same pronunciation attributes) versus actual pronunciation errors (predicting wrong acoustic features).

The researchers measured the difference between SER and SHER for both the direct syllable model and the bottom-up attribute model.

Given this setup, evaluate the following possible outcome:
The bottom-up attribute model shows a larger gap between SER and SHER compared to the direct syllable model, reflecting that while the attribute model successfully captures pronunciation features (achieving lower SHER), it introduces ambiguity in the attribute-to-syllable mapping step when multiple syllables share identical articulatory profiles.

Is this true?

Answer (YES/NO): YES